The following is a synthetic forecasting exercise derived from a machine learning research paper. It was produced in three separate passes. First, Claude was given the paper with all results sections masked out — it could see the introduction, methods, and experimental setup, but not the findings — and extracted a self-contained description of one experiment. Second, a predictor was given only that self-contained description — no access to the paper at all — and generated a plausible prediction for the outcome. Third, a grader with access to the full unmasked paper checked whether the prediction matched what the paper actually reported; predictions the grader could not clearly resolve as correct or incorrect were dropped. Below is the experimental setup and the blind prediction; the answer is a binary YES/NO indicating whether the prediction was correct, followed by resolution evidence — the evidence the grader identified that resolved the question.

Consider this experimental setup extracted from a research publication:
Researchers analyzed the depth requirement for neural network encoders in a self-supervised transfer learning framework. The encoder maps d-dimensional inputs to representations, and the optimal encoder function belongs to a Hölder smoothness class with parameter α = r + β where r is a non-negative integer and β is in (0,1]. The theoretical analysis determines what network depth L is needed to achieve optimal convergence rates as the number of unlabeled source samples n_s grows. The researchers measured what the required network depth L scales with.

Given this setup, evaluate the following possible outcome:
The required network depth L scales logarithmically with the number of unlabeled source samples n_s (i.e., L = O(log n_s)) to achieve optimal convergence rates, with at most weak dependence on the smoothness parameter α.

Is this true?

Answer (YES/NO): NO